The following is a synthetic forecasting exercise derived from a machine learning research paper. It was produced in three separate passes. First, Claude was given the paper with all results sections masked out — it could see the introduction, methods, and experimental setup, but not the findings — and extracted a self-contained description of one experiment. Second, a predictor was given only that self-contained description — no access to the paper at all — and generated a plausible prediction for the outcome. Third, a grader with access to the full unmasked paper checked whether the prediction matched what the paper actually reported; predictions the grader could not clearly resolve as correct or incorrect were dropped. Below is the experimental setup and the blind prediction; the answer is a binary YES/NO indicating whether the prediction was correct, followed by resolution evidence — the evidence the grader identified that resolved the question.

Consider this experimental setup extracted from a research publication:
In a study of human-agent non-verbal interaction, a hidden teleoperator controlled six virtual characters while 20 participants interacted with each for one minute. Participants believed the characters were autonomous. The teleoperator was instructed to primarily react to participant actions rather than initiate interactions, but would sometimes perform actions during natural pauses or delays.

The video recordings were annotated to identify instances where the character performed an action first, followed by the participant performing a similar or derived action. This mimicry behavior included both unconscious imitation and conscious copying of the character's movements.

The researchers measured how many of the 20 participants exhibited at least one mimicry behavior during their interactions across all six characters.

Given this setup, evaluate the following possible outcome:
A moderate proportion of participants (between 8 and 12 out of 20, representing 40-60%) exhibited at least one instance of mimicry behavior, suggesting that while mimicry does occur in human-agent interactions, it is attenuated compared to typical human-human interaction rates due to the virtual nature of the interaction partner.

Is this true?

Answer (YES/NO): NO